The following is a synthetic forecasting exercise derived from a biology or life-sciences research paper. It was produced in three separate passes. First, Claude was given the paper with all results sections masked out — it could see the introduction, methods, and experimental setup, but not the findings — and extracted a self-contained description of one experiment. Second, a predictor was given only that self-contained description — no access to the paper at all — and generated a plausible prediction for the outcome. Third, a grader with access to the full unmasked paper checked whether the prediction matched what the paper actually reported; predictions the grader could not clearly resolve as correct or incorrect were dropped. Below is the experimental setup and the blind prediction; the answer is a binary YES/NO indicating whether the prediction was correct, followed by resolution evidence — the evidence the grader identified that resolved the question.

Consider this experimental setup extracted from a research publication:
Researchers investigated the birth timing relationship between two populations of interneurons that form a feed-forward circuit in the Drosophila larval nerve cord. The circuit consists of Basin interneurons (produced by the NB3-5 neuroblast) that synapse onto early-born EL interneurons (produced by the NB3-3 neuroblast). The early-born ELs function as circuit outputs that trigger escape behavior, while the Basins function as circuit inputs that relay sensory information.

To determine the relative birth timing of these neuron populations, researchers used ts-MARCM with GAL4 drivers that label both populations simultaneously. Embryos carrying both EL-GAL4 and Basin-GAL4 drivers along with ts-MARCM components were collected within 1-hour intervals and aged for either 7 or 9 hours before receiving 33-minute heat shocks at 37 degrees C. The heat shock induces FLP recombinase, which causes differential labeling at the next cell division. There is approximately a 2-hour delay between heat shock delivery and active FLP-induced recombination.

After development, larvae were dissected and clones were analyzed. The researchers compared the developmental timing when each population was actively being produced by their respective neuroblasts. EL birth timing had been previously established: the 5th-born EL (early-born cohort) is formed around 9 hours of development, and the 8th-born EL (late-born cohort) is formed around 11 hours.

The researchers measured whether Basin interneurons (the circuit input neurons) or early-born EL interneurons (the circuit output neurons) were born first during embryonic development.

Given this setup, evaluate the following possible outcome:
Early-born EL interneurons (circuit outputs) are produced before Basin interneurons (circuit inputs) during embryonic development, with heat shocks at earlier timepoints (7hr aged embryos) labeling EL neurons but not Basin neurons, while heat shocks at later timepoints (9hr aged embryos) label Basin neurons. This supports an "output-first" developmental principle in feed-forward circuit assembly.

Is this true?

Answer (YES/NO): YES